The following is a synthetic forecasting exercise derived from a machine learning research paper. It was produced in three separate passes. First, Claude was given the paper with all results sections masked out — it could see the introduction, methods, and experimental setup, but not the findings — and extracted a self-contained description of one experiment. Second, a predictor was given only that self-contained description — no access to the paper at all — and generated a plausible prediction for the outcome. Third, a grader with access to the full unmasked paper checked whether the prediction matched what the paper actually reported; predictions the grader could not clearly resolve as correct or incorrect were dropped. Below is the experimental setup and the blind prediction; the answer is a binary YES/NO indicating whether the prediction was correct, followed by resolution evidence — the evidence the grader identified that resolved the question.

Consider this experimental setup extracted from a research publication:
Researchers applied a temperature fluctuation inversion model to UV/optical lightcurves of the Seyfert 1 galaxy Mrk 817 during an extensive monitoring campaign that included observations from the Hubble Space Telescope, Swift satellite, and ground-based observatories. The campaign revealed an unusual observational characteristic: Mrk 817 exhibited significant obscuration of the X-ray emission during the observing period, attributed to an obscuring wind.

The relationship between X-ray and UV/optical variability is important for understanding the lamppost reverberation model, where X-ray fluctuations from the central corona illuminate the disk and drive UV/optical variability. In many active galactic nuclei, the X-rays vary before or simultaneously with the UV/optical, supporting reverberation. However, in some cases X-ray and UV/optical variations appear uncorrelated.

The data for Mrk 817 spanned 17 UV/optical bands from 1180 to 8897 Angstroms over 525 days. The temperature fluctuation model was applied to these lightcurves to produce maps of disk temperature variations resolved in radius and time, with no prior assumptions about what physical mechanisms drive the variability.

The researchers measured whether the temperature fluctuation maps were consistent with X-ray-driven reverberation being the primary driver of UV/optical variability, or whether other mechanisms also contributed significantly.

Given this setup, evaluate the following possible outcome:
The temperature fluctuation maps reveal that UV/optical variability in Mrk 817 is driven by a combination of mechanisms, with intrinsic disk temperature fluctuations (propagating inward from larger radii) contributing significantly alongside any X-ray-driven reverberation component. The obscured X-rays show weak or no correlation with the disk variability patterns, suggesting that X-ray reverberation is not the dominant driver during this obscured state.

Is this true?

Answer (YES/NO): NO